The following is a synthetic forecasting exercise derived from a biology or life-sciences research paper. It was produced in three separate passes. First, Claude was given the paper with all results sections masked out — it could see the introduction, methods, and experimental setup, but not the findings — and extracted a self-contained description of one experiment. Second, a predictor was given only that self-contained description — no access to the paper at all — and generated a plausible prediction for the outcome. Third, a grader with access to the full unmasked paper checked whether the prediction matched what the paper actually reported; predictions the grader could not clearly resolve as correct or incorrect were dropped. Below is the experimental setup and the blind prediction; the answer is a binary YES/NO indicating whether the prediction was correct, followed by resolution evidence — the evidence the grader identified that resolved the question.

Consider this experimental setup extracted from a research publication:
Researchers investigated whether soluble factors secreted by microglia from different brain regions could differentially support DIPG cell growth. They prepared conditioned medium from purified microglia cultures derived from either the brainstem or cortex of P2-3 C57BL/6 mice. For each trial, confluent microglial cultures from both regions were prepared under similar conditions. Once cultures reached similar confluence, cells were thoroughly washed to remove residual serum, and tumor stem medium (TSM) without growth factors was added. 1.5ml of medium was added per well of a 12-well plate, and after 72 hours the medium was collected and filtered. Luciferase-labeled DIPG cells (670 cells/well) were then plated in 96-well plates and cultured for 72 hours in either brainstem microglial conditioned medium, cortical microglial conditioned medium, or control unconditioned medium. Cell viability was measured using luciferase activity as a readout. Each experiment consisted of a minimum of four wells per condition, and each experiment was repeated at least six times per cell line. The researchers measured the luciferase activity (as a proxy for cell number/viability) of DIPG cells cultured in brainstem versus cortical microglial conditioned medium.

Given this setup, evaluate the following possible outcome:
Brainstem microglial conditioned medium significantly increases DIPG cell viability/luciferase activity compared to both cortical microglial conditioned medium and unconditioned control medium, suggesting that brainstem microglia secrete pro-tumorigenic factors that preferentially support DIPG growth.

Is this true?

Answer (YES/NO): NO